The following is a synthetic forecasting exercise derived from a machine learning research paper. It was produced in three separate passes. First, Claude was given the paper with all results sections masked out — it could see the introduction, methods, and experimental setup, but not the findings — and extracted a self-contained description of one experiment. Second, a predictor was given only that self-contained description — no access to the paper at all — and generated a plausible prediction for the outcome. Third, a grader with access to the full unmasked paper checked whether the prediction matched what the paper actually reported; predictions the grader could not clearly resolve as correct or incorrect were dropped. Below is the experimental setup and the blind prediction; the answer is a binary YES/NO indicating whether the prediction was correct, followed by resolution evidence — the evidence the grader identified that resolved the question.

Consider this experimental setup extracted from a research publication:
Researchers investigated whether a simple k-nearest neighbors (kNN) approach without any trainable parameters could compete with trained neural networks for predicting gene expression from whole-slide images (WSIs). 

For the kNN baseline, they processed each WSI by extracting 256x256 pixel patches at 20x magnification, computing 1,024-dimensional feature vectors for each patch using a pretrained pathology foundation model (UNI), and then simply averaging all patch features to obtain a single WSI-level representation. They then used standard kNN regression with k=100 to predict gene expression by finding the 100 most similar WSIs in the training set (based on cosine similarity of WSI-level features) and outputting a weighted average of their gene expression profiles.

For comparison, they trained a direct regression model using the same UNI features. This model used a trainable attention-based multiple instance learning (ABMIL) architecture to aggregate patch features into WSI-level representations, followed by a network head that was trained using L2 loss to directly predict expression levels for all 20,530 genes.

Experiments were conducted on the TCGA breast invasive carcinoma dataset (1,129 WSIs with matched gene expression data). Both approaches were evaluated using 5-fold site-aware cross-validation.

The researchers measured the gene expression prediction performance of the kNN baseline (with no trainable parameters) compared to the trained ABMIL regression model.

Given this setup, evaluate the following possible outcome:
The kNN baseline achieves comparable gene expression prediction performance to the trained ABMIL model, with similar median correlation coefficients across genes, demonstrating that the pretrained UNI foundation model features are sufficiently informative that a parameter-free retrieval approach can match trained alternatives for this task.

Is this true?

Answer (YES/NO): NO